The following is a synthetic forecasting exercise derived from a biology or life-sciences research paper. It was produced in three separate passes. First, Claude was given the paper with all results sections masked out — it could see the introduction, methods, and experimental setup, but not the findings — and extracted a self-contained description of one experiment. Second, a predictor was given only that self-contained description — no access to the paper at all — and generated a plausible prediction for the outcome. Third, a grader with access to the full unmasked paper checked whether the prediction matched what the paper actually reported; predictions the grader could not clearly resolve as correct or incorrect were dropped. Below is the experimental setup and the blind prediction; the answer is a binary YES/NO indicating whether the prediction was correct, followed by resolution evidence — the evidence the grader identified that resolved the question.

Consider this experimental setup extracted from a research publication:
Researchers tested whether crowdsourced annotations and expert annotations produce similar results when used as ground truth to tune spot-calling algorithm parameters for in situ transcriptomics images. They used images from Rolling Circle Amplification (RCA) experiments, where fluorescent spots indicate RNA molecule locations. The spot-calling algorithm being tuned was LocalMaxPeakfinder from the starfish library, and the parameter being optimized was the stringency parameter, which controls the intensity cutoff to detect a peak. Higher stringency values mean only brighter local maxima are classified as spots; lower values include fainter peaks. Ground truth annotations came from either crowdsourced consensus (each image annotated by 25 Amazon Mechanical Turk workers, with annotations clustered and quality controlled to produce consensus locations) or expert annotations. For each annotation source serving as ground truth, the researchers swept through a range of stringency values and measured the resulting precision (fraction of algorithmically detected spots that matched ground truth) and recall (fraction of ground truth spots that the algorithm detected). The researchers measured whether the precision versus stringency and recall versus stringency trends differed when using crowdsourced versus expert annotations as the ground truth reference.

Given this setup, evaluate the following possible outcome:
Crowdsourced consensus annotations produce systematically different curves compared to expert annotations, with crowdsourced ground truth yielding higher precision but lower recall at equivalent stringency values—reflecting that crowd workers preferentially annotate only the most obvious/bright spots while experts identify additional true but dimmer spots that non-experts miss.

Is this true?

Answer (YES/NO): NO